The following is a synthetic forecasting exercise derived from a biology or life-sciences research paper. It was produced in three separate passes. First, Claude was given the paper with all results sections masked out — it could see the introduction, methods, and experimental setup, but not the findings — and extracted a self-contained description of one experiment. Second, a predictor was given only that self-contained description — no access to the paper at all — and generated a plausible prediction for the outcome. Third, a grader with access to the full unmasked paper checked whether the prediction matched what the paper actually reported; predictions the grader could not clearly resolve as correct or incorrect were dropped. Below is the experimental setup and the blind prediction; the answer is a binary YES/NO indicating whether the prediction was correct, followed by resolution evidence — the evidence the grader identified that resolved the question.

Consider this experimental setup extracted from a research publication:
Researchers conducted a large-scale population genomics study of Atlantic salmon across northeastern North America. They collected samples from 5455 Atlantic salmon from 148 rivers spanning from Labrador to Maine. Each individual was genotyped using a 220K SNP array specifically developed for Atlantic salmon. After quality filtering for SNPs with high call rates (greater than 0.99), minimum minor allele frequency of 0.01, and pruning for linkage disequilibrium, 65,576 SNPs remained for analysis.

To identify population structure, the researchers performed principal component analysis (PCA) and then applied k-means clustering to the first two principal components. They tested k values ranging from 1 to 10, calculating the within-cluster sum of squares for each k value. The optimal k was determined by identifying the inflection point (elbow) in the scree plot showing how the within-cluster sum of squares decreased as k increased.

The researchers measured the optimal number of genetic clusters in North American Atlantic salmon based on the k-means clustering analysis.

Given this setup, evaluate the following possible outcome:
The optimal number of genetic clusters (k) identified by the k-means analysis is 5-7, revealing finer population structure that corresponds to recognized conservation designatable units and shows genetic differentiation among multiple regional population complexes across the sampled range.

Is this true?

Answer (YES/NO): NO